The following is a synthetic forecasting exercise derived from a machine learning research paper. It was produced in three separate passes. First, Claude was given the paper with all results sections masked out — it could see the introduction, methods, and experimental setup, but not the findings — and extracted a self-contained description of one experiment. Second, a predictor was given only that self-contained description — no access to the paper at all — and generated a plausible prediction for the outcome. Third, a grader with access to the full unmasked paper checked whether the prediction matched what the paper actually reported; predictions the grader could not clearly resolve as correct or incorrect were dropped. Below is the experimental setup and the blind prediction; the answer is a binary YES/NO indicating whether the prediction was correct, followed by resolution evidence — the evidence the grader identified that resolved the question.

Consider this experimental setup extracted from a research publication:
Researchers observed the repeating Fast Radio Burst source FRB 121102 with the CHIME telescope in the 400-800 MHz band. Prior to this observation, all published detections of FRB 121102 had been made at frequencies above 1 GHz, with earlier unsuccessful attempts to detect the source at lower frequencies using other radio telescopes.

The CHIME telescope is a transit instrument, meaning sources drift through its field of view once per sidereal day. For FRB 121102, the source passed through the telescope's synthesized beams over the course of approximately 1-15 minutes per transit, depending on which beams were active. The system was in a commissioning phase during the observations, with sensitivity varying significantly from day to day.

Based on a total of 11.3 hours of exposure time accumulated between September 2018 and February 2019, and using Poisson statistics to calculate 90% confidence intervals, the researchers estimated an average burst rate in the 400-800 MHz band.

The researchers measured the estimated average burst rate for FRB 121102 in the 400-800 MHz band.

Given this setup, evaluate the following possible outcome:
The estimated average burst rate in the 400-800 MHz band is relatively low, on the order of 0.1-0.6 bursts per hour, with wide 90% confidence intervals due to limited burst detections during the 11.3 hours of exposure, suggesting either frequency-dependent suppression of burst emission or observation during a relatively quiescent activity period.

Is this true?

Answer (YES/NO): NO